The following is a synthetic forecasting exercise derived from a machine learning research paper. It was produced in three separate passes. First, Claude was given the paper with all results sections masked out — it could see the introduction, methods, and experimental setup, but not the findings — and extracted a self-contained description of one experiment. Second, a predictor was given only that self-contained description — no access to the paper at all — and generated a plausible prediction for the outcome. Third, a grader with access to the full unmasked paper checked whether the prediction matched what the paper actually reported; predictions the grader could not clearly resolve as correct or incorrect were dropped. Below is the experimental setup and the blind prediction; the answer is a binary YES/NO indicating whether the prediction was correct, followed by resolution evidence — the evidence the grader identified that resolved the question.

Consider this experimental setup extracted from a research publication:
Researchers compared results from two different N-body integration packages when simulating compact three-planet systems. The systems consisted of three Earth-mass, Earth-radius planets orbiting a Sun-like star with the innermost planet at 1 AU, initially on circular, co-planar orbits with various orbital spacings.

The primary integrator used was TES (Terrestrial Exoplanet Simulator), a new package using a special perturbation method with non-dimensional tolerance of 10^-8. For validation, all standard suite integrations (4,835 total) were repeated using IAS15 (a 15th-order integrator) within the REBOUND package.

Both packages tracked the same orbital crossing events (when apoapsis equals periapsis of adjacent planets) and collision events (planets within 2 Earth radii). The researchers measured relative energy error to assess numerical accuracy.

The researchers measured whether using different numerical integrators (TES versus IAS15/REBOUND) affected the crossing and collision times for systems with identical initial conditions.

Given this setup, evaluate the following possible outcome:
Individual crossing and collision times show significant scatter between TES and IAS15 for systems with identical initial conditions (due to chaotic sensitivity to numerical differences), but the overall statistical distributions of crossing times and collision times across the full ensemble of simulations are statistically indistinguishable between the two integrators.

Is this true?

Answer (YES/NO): NO